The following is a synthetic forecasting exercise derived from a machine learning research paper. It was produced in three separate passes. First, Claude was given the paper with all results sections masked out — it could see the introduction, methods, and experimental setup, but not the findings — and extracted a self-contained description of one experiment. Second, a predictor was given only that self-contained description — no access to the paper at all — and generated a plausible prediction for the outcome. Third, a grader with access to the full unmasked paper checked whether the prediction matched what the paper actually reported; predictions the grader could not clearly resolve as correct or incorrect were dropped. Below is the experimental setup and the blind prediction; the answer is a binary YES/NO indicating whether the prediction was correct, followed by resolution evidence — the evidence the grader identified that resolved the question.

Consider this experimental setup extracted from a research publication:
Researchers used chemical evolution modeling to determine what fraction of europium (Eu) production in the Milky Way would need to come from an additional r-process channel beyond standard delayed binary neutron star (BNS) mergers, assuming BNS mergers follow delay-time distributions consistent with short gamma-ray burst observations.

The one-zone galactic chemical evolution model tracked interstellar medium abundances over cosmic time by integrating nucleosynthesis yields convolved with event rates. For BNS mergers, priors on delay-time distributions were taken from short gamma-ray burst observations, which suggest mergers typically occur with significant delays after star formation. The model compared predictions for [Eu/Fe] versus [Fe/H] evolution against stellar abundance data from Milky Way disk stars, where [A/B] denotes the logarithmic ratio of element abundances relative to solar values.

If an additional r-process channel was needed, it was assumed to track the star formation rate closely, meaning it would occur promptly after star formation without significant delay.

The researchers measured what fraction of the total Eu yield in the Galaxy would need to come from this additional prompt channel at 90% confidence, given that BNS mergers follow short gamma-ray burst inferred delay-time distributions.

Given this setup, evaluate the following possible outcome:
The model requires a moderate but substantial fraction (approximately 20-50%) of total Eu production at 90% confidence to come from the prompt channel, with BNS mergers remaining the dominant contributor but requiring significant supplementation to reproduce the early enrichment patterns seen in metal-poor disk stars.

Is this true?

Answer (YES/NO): NO